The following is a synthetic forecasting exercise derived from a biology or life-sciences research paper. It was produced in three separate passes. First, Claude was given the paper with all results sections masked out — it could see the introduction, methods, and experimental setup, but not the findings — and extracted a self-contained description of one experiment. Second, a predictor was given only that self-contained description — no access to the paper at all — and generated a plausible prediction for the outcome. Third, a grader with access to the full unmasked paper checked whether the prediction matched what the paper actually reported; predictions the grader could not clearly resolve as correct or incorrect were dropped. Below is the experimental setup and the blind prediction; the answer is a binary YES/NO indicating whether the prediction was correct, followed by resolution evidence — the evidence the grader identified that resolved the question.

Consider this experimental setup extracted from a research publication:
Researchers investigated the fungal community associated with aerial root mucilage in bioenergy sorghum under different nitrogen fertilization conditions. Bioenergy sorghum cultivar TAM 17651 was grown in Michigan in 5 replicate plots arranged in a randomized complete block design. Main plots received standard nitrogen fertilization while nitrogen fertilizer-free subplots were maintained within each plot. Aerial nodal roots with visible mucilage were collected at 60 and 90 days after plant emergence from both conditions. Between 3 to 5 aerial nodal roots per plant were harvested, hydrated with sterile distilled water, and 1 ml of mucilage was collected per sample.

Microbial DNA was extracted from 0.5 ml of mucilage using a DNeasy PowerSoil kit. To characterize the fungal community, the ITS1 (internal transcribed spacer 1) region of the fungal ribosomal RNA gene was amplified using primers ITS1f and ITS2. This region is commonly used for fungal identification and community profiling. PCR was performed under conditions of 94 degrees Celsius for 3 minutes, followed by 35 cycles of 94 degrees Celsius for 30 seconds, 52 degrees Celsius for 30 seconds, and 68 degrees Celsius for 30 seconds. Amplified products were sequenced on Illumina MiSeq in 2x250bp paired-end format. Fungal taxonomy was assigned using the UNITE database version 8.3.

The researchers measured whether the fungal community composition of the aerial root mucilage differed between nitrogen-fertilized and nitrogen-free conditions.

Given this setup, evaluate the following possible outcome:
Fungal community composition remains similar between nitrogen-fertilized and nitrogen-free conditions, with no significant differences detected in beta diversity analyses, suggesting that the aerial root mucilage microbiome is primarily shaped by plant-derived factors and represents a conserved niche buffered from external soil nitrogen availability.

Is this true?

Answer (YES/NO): NO